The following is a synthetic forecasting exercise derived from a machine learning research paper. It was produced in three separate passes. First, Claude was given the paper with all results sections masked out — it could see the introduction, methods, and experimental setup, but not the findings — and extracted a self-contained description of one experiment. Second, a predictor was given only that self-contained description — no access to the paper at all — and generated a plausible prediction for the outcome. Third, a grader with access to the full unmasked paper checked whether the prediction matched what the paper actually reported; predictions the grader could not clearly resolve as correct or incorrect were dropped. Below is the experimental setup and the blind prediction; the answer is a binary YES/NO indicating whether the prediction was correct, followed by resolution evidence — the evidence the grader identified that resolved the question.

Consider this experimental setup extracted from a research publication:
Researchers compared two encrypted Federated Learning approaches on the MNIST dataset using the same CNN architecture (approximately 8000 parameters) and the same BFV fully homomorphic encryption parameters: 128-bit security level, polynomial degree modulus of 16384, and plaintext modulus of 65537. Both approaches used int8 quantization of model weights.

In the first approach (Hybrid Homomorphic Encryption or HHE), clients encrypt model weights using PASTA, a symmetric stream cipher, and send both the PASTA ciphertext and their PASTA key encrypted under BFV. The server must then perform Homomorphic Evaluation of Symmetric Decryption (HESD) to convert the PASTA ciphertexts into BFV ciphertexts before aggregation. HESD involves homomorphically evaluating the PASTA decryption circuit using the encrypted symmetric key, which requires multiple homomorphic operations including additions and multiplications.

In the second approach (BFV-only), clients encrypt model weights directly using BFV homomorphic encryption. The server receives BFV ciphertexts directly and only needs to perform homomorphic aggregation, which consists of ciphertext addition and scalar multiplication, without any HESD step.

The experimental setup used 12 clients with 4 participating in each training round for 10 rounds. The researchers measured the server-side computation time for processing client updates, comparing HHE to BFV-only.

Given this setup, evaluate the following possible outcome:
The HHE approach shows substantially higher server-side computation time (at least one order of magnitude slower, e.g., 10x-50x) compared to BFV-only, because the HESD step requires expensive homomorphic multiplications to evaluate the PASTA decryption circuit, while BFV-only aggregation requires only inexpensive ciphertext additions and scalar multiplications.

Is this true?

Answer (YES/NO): NO